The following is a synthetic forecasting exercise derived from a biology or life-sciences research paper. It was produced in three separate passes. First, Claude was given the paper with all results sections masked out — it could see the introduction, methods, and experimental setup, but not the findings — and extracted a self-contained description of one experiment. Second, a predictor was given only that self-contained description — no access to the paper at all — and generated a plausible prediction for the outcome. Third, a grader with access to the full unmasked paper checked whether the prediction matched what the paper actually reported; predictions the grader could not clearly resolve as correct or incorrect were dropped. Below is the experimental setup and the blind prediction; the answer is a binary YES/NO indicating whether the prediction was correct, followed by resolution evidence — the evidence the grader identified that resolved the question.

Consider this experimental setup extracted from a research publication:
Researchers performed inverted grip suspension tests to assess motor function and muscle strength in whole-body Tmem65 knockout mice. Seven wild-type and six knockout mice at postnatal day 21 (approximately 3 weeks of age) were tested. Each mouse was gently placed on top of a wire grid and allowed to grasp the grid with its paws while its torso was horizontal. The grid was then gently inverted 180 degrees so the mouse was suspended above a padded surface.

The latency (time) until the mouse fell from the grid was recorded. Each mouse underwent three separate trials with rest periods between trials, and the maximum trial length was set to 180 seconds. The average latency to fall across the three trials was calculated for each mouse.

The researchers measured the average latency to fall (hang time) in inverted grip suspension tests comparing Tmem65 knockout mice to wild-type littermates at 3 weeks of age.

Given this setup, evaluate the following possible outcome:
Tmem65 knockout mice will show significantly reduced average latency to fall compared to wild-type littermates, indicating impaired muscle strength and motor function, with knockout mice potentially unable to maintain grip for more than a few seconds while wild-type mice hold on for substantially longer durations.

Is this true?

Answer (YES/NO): YES